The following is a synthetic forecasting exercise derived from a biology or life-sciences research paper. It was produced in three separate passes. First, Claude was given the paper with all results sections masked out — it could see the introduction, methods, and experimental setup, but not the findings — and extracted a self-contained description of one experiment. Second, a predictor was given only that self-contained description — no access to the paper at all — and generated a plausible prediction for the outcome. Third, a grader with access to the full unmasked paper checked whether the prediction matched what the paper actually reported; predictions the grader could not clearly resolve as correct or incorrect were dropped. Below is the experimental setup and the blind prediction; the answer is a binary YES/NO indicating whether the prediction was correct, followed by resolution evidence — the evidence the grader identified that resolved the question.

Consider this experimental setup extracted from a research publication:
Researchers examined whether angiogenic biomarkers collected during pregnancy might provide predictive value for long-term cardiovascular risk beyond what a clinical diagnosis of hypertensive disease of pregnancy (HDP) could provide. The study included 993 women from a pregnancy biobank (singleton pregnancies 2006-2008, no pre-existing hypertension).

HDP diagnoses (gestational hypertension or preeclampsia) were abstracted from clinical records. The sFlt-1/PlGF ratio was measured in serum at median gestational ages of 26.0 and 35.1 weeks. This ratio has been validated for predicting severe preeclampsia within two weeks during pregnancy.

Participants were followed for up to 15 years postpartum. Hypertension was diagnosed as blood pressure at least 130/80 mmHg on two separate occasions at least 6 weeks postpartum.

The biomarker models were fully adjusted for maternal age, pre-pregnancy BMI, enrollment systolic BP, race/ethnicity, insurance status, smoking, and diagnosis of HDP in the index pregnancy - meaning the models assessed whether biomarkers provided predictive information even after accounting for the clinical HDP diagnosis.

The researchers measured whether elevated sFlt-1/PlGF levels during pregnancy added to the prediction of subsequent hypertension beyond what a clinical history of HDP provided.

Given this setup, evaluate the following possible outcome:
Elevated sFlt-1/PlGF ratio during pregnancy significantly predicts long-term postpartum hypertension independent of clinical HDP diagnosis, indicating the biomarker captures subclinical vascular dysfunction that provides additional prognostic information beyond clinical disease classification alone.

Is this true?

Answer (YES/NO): NO